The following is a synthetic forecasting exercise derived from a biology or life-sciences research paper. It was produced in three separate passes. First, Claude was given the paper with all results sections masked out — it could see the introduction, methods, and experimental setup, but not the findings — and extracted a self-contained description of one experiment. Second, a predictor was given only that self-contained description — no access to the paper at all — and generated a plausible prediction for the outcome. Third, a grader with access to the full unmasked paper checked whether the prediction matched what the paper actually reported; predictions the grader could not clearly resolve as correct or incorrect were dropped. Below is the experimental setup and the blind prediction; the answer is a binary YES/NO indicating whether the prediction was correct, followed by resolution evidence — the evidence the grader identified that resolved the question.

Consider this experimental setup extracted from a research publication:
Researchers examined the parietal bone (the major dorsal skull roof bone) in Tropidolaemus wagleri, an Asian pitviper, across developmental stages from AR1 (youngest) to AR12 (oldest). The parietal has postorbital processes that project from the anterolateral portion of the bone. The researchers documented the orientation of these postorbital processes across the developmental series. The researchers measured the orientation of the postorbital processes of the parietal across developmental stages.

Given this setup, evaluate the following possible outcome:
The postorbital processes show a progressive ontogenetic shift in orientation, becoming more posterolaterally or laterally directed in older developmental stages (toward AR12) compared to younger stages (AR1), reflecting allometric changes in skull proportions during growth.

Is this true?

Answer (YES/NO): NO